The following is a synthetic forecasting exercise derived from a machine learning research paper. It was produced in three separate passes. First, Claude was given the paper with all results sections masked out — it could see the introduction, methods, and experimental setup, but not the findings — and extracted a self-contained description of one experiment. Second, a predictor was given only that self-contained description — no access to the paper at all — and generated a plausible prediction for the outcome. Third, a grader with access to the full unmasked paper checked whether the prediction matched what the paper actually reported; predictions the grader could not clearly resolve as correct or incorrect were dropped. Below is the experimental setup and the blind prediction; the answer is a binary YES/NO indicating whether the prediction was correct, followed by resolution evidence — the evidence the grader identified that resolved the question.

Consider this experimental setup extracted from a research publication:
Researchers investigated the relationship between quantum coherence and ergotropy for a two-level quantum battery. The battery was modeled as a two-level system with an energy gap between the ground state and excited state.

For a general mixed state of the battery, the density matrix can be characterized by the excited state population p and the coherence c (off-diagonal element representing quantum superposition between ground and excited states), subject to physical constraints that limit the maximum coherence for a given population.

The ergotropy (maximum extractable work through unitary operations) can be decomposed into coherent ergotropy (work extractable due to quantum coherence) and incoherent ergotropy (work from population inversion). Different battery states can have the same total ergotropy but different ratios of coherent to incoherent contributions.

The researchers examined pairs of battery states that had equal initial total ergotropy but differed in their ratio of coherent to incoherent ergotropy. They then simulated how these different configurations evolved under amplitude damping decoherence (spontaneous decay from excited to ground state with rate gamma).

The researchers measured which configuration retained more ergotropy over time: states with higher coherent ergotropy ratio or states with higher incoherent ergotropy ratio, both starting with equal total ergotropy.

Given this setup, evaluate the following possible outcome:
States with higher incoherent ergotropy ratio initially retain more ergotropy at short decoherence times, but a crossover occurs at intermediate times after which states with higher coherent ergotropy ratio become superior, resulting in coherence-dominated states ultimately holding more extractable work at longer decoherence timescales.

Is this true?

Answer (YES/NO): NO